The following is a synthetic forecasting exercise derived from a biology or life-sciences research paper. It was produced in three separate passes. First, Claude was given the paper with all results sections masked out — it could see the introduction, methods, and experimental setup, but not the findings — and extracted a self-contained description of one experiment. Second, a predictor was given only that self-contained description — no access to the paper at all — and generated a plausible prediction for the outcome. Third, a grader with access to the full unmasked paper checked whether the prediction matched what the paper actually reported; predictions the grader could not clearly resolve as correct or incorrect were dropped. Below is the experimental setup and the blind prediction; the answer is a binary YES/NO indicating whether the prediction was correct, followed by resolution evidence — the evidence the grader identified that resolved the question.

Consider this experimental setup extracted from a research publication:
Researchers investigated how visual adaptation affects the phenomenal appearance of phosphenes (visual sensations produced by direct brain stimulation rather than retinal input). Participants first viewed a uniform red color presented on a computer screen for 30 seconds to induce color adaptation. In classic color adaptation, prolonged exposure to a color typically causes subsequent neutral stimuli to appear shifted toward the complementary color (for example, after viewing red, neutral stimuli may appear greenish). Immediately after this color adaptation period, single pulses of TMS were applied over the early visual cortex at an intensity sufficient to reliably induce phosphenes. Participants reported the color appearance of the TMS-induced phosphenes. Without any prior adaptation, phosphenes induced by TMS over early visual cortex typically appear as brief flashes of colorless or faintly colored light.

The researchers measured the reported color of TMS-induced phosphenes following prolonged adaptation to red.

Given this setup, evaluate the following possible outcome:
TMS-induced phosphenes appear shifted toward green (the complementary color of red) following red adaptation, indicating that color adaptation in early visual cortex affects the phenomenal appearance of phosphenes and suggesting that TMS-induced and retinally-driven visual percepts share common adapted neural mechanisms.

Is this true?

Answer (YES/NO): NO